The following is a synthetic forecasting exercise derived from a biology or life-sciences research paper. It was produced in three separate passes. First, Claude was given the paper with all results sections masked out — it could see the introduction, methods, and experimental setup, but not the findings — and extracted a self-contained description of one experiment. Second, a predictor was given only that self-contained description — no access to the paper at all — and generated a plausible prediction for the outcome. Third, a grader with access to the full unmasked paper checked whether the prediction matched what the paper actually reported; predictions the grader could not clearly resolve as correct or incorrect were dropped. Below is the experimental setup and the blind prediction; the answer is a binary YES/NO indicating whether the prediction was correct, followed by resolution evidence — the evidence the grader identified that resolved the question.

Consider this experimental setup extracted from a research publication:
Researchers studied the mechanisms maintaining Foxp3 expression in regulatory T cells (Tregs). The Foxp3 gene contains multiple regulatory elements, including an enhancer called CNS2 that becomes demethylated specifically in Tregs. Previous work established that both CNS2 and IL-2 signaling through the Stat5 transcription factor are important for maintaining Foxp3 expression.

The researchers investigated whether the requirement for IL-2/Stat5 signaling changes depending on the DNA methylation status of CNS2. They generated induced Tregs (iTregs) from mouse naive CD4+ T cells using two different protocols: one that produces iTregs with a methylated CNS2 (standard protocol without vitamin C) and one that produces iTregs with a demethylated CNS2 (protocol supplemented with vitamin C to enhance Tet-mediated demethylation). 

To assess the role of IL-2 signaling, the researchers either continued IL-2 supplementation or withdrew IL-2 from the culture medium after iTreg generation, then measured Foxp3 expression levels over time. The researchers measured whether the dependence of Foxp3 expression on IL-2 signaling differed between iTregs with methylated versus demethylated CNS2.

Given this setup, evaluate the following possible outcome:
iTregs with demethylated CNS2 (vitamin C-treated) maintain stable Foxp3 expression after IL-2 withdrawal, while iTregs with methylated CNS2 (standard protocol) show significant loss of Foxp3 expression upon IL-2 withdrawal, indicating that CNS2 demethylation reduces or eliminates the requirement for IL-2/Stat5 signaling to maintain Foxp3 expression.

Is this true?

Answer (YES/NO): YES